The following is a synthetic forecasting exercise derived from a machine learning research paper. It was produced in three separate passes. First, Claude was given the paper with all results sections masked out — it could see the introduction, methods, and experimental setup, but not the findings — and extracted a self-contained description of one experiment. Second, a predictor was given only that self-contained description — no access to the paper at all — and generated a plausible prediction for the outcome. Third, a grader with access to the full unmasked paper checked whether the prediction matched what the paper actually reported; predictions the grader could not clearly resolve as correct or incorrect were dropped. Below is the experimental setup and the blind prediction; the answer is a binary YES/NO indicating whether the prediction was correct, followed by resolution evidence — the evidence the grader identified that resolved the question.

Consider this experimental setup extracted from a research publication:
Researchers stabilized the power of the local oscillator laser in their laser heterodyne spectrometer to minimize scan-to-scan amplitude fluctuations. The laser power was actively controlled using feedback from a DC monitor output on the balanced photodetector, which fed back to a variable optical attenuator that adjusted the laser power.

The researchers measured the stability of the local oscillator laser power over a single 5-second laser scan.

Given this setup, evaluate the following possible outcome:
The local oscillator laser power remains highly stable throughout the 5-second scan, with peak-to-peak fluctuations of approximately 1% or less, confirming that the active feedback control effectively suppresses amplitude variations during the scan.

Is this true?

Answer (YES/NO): NO